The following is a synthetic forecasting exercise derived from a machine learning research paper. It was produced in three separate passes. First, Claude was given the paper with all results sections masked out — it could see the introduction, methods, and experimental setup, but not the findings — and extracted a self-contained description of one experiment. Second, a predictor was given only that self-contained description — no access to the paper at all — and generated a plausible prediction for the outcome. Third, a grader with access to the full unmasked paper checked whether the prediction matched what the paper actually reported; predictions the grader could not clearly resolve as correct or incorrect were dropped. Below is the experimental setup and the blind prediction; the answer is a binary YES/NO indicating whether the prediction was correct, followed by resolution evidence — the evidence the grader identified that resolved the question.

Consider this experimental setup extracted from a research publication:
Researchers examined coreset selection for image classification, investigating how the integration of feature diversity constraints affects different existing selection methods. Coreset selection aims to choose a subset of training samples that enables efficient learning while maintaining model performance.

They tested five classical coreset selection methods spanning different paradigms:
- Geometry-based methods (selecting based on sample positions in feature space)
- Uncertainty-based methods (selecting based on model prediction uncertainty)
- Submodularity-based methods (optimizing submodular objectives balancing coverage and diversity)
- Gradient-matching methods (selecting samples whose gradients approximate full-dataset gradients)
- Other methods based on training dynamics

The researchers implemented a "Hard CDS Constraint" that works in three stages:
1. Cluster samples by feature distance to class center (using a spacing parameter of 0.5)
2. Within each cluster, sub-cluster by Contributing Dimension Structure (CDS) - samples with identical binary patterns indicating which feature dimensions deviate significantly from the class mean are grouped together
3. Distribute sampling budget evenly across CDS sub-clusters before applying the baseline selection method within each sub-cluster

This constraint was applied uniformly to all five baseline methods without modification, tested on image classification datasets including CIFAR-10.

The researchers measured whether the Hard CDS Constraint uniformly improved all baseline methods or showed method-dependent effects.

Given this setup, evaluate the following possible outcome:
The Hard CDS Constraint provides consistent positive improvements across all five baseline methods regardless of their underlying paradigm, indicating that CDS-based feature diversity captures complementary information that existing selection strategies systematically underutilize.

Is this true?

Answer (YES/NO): NO